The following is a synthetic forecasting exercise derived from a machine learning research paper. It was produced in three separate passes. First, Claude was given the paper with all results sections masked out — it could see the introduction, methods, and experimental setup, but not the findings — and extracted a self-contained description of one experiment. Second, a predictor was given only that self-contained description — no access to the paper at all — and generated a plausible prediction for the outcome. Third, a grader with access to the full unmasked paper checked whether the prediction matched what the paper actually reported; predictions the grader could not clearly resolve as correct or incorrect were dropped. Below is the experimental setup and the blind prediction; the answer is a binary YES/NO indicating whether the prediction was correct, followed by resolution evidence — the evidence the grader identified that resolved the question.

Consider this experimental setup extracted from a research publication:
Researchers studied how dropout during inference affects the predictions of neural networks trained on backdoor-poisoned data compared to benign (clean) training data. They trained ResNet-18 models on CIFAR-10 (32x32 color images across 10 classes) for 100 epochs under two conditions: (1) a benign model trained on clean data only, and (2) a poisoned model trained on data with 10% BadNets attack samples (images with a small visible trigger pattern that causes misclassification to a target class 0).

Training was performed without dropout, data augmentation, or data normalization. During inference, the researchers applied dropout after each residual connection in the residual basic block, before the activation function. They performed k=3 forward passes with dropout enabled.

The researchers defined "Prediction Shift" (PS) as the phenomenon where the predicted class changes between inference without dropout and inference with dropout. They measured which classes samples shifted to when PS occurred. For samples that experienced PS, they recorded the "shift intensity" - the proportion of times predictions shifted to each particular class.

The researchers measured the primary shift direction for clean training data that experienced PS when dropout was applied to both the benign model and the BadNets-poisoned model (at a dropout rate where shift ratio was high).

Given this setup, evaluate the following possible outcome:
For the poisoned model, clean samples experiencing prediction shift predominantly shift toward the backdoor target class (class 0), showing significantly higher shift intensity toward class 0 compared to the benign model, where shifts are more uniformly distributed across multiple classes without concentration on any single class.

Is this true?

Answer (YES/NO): NO